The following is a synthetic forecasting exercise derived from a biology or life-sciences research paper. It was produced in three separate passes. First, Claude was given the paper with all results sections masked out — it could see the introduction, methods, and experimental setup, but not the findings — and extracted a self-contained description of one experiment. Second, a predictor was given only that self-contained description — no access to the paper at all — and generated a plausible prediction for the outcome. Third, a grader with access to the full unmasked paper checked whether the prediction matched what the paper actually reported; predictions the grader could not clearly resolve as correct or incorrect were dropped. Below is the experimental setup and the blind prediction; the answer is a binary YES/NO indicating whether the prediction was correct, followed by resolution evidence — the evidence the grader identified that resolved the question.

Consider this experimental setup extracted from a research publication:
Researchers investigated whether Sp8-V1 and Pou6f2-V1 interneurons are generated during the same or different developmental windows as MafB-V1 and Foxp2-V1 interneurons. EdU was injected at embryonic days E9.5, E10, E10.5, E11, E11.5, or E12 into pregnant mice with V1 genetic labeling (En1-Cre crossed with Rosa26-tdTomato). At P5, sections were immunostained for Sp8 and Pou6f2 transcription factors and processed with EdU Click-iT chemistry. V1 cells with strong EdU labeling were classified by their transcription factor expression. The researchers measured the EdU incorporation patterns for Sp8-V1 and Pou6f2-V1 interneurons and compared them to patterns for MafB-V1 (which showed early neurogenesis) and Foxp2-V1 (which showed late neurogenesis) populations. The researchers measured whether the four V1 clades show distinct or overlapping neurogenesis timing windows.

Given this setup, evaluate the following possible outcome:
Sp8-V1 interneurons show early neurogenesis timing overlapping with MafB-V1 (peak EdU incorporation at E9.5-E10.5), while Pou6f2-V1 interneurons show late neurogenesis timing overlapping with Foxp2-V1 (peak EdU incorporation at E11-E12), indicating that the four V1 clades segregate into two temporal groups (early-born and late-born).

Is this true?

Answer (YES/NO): NO